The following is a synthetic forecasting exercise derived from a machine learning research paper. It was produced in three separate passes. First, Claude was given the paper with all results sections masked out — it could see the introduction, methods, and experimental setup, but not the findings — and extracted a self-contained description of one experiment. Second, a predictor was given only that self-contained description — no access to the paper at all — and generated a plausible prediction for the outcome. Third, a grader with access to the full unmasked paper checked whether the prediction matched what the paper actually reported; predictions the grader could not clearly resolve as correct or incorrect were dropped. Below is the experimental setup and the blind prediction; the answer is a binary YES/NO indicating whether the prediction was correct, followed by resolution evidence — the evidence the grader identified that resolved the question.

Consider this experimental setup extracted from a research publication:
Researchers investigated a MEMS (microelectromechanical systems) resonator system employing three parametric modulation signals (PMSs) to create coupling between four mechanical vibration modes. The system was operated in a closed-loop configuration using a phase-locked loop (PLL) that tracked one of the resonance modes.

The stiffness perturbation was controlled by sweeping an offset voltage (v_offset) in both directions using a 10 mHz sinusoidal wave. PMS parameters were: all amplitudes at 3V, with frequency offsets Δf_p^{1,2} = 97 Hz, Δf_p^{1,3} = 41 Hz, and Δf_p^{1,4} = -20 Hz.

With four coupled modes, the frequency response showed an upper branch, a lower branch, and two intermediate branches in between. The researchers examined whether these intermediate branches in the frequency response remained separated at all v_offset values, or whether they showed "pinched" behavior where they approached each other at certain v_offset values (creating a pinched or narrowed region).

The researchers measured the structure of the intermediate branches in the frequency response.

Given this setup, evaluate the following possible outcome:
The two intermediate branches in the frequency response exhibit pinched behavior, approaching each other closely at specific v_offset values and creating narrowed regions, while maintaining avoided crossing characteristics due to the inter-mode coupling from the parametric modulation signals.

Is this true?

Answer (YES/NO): YES